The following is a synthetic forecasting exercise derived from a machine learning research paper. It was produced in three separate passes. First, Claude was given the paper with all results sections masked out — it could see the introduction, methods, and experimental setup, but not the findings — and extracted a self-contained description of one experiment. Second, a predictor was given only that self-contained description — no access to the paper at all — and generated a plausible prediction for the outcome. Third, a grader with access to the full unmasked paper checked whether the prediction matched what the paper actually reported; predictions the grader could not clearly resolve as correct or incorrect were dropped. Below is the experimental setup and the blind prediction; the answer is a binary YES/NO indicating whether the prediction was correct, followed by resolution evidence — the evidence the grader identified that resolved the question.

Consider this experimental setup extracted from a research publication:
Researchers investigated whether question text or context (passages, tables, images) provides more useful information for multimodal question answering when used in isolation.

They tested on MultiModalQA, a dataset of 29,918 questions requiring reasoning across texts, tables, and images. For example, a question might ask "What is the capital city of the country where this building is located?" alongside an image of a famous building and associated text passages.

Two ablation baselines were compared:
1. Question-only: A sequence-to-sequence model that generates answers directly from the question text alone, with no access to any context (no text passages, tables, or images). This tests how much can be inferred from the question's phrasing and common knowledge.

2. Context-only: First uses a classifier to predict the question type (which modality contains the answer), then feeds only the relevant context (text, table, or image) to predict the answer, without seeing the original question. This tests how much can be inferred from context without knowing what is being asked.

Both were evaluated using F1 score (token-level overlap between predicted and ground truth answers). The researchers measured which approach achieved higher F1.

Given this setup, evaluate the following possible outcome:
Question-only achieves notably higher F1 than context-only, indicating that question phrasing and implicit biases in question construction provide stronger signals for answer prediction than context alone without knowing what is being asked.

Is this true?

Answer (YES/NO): YES